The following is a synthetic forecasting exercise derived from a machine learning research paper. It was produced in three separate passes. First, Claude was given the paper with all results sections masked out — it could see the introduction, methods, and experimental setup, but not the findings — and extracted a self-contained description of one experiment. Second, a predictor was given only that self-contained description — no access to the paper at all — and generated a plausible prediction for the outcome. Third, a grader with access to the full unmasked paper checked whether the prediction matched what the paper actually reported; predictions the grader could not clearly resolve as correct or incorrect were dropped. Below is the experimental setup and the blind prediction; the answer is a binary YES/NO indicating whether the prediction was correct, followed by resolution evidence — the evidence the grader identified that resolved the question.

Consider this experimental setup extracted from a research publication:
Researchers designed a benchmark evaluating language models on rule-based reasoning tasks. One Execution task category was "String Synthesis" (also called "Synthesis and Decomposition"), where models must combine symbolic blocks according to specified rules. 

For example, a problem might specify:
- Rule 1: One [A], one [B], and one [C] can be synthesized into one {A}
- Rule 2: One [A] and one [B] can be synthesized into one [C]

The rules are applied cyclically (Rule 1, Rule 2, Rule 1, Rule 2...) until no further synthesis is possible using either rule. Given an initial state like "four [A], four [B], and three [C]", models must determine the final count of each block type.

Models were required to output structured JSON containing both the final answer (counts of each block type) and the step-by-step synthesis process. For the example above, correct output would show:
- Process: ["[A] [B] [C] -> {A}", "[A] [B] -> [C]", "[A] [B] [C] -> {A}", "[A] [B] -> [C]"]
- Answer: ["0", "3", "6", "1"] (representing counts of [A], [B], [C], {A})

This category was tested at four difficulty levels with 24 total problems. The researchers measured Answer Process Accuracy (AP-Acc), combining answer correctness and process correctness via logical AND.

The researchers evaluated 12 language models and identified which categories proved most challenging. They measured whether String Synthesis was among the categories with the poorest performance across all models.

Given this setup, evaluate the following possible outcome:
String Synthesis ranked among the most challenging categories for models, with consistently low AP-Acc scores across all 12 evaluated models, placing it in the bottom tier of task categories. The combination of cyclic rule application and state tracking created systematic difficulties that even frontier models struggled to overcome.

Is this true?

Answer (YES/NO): YES